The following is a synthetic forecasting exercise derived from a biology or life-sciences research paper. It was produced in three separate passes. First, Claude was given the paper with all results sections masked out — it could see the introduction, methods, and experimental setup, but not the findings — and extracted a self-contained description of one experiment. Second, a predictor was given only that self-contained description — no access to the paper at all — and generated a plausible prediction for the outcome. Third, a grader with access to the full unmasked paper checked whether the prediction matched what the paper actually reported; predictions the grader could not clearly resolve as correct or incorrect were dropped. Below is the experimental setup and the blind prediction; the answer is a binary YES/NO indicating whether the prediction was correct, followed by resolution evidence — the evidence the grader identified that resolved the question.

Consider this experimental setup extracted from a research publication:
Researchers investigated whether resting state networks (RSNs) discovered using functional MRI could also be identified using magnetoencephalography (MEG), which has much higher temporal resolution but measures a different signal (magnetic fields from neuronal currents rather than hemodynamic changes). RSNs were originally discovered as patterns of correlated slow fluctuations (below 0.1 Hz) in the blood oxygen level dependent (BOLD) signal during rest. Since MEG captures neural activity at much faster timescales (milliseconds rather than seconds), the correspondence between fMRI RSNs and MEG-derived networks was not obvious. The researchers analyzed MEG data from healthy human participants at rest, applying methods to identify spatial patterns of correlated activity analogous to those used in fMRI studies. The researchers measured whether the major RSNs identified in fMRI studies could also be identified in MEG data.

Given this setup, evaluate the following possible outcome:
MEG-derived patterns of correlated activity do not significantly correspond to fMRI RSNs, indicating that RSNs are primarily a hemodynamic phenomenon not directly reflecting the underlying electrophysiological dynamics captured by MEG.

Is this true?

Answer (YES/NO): NO